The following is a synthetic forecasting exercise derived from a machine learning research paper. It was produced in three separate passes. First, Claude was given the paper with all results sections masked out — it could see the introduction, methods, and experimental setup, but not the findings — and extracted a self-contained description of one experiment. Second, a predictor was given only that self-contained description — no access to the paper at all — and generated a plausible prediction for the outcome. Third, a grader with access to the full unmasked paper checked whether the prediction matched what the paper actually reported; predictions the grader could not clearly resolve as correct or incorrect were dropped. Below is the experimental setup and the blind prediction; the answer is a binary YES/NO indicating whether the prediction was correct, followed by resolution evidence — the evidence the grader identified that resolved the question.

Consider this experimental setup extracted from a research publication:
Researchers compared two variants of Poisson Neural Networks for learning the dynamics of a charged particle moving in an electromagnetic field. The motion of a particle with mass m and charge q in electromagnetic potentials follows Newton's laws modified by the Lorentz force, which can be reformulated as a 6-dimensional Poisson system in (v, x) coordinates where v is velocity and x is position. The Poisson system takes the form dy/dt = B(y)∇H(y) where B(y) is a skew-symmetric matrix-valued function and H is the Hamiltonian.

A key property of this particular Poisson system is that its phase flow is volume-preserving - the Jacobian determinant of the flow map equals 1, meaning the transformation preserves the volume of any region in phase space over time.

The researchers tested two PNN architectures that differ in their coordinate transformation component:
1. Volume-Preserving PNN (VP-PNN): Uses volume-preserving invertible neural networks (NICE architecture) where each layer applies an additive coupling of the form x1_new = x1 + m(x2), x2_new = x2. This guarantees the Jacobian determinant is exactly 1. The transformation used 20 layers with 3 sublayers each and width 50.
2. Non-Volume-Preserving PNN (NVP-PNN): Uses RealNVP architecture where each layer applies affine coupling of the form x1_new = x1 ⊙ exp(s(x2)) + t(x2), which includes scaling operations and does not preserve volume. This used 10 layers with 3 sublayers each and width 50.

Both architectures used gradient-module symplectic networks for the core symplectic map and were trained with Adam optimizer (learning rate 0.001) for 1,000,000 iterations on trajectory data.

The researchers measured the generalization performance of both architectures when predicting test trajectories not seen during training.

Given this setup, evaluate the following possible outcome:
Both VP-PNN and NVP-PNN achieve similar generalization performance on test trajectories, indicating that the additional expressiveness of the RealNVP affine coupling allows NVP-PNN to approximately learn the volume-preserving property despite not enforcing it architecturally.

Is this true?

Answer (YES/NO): NO